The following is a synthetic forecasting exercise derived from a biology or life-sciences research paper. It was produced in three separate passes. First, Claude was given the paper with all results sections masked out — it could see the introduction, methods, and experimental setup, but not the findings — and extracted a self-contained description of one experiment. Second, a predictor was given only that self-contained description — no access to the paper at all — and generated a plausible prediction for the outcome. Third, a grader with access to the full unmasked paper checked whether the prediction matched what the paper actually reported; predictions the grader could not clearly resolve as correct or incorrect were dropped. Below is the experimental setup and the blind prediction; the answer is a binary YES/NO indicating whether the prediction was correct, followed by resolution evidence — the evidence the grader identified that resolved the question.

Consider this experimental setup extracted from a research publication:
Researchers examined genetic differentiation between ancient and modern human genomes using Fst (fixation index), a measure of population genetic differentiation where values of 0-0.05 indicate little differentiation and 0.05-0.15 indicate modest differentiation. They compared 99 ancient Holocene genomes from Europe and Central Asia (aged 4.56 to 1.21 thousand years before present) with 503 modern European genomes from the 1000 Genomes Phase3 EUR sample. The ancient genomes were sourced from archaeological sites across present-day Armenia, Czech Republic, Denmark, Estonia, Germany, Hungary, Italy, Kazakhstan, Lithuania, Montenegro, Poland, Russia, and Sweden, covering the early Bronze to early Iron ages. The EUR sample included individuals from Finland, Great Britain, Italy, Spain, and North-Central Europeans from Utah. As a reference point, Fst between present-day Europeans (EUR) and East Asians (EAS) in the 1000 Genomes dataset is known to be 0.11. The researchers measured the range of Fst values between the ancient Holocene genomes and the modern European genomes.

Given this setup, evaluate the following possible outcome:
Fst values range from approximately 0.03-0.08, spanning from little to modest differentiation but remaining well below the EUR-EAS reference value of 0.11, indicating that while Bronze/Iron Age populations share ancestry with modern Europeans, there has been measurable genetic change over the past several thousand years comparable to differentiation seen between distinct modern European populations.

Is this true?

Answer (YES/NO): NO